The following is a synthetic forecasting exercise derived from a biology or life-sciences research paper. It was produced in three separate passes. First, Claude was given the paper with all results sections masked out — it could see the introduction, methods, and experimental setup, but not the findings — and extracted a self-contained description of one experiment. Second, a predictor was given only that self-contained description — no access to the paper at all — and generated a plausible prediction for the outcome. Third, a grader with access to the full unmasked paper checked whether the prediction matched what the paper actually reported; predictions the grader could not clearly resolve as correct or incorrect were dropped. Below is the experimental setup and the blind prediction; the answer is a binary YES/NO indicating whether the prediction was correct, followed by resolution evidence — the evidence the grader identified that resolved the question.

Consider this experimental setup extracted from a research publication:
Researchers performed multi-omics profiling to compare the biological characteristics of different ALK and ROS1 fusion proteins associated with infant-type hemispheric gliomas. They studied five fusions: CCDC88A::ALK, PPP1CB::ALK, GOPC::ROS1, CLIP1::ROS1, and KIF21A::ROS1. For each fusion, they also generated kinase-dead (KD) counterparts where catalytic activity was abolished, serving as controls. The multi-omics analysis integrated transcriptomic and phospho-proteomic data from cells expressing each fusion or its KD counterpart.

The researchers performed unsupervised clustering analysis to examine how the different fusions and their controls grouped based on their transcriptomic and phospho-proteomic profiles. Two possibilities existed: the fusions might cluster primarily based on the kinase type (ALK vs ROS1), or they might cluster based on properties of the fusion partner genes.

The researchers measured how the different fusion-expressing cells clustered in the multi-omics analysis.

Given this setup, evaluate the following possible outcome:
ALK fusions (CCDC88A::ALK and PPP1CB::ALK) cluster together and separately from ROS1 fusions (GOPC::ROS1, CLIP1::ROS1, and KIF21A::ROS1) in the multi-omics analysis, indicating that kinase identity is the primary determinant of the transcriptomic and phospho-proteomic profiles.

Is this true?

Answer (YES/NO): YES